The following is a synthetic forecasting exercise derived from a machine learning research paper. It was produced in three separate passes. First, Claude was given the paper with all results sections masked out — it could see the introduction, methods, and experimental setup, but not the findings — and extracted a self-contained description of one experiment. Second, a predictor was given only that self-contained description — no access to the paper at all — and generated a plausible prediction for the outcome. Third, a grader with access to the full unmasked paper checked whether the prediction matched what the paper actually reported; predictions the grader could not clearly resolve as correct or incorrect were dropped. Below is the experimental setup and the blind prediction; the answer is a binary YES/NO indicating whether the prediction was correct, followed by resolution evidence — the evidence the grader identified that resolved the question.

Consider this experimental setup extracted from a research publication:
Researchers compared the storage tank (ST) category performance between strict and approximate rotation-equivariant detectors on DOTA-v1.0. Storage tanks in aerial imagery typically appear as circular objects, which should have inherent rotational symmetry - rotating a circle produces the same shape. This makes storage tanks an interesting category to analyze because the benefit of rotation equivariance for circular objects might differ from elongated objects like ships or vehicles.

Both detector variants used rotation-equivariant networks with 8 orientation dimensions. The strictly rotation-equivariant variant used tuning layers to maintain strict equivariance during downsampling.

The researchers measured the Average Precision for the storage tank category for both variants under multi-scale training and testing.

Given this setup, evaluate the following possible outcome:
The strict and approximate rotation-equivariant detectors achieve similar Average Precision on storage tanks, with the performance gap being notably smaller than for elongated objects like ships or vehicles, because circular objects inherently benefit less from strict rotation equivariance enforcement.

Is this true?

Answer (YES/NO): NO